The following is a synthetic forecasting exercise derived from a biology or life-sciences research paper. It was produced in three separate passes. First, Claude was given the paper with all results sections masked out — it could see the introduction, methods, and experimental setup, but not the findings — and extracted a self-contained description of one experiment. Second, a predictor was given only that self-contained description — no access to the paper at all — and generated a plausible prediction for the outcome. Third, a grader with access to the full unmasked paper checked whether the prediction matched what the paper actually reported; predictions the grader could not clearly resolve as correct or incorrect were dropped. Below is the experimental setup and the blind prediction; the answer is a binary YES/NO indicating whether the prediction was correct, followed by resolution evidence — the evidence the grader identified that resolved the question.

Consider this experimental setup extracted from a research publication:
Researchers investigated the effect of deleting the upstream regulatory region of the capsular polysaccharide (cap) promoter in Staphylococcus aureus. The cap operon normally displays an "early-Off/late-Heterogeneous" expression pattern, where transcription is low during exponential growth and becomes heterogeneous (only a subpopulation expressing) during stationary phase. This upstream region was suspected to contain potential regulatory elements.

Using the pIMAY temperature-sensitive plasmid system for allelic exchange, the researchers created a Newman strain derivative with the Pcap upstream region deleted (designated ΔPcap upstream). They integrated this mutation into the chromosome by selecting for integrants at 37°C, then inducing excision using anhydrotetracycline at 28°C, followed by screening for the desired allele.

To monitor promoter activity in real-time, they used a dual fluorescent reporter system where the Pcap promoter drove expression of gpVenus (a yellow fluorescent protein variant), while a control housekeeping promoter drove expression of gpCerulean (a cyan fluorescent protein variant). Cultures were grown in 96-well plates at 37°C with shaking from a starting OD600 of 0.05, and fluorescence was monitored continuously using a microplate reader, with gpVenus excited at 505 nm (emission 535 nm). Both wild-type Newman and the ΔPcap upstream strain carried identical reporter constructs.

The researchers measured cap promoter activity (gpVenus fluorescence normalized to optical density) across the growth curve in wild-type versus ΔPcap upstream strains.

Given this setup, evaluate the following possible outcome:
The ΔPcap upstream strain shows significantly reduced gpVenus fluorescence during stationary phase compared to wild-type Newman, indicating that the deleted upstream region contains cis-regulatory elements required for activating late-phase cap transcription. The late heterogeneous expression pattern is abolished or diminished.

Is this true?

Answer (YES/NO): NO